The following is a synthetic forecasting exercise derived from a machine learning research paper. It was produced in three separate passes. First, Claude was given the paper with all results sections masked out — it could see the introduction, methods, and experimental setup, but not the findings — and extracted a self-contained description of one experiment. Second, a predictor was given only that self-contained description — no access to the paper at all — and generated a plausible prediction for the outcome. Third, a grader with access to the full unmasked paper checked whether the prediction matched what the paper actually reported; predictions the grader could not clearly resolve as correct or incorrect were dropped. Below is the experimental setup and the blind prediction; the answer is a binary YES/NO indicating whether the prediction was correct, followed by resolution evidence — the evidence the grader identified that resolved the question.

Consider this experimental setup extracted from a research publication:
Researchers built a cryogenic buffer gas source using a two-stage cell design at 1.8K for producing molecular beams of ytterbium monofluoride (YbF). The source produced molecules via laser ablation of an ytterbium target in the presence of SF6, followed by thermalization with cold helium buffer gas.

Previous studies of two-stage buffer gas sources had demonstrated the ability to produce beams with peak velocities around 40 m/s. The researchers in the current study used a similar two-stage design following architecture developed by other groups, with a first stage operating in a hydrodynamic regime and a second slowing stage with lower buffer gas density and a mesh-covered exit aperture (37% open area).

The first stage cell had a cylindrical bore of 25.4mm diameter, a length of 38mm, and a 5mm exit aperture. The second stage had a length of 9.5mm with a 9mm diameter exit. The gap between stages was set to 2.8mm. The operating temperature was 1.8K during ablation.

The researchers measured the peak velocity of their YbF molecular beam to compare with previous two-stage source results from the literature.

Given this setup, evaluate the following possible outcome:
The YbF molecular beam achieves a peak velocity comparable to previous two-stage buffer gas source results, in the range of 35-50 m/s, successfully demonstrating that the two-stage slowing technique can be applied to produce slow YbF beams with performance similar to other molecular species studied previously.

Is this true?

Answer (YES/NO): NO